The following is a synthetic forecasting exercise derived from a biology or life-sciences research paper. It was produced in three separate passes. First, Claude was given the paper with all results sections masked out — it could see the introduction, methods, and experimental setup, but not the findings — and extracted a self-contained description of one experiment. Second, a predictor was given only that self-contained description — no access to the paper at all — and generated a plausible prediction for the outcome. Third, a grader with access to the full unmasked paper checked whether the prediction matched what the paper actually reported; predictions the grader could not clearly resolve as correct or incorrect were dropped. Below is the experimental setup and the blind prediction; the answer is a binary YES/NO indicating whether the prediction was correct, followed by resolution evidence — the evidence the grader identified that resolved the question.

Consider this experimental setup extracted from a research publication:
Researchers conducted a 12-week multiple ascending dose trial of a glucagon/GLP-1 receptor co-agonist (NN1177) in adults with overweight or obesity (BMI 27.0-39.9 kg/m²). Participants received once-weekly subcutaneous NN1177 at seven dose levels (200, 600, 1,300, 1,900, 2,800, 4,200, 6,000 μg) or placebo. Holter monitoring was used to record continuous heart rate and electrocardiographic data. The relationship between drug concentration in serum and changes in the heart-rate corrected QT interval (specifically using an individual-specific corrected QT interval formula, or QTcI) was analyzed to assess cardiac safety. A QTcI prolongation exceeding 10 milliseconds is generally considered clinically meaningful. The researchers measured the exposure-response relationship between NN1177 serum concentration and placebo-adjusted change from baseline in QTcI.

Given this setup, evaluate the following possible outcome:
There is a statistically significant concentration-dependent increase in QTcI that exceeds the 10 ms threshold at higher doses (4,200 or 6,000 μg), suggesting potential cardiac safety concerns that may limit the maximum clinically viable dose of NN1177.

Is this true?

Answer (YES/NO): YES